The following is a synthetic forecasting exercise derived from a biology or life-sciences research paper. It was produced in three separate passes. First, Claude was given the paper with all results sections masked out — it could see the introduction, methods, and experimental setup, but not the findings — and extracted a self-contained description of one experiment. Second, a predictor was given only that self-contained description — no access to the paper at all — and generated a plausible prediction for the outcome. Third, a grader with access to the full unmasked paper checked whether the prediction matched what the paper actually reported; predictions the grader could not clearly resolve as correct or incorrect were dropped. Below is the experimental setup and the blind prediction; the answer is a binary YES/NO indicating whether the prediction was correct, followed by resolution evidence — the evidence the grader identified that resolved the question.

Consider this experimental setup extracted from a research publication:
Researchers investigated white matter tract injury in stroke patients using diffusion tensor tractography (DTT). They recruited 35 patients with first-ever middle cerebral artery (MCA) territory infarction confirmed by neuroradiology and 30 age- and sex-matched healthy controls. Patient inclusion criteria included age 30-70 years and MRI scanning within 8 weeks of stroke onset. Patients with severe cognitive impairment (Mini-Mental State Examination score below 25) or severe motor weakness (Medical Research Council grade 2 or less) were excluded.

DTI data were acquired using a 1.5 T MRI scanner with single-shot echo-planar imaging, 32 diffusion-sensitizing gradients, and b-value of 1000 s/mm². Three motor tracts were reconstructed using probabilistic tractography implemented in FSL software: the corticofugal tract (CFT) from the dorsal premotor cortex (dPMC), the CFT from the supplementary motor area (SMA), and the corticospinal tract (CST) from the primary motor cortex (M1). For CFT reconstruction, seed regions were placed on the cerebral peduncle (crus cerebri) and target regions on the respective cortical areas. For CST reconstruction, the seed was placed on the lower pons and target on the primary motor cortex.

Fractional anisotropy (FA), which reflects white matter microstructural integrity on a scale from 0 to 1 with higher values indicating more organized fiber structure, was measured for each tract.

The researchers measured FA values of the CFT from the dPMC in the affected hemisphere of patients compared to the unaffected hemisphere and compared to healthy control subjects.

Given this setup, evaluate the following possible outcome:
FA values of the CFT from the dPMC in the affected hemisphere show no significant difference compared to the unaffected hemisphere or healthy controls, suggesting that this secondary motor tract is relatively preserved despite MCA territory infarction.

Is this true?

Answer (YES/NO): NO